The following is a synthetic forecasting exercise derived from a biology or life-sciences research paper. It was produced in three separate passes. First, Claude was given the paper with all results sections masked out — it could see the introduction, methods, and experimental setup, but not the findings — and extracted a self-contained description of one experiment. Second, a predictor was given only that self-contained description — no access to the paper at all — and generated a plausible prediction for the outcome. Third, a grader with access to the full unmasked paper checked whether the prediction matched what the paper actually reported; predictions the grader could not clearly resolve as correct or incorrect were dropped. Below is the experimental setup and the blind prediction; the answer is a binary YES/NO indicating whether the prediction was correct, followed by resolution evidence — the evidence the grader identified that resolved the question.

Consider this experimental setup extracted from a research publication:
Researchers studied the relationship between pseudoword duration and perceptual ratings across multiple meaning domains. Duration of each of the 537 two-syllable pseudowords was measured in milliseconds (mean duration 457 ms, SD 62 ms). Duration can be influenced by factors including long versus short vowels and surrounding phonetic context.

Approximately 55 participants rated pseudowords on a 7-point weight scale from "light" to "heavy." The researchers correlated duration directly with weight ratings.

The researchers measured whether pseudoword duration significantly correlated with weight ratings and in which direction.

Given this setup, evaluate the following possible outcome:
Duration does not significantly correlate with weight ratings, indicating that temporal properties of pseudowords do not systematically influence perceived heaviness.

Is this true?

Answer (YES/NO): NO